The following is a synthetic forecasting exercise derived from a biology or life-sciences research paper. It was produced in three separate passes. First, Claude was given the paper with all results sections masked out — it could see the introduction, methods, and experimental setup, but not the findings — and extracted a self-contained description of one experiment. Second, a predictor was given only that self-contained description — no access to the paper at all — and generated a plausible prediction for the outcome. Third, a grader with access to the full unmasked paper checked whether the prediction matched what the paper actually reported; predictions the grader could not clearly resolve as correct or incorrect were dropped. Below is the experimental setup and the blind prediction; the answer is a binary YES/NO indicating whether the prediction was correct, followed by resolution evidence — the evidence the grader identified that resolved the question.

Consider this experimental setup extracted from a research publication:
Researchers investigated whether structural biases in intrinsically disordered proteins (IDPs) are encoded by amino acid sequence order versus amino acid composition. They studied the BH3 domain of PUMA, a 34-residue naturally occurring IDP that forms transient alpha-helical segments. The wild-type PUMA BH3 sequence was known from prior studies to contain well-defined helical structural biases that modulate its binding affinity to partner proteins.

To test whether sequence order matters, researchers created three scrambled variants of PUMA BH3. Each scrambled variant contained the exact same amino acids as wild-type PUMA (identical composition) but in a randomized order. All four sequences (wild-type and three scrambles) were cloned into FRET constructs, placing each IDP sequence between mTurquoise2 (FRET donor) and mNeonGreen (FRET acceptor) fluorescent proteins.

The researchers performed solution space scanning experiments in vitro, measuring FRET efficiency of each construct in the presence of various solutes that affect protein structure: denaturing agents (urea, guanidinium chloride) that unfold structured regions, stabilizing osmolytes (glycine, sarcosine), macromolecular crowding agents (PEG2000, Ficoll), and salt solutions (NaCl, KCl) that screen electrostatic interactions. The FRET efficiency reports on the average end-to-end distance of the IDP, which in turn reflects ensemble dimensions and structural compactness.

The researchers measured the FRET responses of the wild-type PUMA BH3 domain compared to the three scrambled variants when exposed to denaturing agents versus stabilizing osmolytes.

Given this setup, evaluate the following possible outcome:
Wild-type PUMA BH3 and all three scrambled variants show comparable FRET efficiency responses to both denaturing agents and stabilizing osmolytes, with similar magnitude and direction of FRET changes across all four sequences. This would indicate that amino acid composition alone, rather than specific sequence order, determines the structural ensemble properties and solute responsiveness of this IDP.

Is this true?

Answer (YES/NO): NO